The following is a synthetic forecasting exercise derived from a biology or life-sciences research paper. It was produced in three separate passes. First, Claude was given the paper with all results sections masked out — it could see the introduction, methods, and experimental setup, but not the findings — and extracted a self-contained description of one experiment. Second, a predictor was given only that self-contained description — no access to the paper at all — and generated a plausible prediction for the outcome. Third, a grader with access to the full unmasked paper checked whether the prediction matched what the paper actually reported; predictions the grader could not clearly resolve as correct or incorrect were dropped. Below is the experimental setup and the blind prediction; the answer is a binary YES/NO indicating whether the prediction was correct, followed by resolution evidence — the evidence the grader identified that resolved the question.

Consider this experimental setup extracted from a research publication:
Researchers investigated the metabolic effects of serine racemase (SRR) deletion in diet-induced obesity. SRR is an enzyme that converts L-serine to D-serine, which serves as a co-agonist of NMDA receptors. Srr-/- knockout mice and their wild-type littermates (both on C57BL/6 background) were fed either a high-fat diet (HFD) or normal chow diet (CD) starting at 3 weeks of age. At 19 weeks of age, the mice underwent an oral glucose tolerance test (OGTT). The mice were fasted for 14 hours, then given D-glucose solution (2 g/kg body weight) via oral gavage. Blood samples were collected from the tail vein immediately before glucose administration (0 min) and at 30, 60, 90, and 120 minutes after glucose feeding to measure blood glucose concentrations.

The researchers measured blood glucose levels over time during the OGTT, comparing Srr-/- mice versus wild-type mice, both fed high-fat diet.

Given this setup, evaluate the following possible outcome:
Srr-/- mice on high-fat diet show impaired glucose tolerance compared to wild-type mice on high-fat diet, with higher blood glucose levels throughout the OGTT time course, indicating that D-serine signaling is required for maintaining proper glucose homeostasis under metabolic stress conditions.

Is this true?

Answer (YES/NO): NO